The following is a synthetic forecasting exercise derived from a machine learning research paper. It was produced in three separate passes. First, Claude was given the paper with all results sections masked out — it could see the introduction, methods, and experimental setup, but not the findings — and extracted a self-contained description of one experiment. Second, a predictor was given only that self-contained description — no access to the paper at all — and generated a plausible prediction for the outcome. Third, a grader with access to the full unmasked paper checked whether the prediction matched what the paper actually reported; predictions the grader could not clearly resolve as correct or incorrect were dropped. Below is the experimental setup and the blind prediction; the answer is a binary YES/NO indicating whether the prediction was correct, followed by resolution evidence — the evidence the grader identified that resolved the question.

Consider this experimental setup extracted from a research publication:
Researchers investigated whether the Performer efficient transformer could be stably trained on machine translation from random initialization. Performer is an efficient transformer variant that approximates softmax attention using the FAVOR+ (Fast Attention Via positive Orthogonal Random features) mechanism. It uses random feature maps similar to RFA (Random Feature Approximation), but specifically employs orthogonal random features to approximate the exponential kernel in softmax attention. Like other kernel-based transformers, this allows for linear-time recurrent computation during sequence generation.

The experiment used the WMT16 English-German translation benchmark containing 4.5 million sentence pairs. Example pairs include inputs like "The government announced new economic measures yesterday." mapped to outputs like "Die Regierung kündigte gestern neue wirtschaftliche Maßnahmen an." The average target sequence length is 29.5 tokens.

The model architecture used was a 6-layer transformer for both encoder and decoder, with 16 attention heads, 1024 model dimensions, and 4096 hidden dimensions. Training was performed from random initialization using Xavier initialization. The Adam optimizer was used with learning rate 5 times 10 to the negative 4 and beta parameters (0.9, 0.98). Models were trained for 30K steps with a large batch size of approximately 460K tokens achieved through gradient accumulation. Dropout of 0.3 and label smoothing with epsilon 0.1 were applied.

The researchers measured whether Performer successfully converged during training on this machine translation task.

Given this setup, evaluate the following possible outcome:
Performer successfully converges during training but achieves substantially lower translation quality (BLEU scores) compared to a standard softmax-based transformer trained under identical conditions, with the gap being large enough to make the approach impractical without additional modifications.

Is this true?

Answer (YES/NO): NO